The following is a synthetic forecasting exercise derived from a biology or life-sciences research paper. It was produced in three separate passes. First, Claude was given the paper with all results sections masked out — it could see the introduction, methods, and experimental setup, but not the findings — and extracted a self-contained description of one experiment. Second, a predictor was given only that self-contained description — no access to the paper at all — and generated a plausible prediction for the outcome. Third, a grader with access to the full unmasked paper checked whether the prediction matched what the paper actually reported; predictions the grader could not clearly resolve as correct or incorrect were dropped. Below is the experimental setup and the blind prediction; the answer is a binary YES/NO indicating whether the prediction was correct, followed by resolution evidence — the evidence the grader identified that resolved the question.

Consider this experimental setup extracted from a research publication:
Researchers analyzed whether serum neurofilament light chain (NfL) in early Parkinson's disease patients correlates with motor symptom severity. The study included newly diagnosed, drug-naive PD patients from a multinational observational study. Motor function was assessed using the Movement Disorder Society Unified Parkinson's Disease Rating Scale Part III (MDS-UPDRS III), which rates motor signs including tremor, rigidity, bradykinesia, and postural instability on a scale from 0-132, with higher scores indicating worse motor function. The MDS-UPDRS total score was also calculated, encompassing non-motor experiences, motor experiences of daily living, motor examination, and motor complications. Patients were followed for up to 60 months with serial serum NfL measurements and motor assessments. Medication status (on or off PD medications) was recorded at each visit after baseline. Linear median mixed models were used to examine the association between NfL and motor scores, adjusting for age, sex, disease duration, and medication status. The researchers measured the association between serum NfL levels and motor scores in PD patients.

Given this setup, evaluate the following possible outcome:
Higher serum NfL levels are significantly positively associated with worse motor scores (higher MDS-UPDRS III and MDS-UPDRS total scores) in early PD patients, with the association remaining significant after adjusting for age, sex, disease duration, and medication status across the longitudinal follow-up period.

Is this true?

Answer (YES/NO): NO